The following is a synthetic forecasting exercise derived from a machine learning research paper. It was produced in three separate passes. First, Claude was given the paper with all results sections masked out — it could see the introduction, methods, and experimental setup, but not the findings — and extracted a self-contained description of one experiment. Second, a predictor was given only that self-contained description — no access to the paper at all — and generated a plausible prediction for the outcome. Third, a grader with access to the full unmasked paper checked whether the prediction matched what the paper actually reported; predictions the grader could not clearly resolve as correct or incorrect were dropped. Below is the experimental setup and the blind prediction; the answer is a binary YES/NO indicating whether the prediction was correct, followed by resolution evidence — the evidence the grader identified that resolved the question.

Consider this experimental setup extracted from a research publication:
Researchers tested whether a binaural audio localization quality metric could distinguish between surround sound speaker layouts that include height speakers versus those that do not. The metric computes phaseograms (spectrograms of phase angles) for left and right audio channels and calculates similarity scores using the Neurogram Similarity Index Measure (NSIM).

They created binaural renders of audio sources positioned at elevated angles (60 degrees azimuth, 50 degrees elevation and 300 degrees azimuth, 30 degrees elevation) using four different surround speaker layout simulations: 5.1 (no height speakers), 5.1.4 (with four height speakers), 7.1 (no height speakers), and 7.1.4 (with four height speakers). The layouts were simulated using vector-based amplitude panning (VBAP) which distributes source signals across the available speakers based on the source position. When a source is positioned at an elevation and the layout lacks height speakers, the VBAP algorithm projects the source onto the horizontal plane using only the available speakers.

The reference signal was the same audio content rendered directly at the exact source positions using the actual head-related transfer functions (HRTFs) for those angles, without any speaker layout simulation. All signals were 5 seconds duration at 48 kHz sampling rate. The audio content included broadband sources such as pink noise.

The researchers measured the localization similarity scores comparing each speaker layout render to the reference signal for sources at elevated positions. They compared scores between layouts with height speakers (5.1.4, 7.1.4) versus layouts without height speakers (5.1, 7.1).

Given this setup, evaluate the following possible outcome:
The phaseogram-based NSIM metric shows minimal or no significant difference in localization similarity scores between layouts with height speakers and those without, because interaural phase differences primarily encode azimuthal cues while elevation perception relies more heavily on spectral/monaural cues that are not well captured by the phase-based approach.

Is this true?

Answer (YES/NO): NO